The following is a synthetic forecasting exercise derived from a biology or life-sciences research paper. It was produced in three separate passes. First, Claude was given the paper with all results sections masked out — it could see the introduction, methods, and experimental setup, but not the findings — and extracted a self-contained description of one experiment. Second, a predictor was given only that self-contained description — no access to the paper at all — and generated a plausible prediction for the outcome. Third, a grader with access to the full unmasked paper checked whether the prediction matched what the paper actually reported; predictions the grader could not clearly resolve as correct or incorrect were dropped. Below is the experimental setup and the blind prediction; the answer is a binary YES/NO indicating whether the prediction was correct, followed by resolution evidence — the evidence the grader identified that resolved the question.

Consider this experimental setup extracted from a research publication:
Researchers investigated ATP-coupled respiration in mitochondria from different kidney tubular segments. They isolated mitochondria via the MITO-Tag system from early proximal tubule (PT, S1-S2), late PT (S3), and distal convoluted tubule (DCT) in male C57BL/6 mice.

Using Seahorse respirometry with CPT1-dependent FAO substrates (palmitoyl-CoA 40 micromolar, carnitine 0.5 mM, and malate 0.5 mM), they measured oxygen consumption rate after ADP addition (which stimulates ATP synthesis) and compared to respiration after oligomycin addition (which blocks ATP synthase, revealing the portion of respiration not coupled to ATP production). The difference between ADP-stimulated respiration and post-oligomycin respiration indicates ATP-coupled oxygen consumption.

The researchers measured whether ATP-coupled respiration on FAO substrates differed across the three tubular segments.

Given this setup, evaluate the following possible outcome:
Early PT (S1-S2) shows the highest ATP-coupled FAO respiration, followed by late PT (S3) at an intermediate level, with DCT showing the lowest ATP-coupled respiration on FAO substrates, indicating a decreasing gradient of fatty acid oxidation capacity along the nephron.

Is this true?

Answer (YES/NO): NO